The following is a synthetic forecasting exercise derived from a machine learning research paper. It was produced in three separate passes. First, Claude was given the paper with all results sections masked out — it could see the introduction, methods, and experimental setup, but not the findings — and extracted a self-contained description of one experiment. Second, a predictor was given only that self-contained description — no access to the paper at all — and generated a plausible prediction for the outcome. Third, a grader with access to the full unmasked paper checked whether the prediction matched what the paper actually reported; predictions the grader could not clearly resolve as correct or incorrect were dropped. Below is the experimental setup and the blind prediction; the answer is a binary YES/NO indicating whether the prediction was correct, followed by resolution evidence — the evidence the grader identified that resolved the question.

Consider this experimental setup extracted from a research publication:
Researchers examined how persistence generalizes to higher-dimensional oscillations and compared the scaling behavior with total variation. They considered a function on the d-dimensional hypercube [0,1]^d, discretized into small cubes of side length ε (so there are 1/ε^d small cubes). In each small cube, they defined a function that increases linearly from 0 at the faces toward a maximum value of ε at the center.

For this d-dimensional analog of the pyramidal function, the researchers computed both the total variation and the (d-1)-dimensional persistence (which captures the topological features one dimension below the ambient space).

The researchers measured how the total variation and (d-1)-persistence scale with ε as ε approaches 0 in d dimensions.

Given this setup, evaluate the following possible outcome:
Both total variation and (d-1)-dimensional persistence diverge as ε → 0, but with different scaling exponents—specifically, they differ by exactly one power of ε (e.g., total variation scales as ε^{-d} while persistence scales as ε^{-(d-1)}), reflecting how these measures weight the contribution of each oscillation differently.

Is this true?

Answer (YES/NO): NO